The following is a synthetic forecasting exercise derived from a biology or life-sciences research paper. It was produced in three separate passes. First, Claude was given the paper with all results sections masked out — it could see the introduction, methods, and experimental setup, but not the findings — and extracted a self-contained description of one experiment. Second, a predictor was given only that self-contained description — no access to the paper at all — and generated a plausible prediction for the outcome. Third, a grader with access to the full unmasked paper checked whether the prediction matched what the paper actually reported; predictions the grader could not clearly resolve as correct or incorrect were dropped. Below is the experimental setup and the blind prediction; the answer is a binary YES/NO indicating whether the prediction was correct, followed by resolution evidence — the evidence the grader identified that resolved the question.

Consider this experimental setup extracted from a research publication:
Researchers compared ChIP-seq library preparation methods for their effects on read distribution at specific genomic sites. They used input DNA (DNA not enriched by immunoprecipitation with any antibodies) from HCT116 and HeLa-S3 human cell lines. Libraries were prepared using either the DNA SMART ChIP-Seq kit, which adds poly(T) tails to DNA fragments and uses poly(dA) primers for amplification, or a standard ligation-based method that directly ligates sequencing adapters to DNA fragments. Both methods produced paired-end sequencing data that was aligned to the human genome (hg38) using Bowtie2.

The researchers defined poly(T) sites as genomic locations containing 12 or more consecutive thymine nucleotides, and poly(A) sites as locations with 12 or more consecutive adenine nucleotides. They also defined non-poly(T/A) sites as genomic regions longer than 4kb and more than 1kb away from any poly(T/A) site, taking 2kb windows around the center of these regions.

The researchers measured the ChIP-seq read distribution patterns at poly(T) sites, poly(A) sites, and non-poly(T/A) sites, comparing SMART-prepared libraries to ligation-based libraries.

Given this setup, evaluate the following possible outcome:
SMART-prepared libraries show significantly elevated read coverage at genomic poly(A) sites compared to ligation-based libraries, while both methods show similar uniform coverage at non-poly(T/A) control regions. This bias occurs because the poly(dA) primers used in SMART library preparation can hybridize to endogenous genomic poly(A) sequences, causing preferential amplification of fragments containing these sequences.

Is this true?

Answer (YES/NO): NO